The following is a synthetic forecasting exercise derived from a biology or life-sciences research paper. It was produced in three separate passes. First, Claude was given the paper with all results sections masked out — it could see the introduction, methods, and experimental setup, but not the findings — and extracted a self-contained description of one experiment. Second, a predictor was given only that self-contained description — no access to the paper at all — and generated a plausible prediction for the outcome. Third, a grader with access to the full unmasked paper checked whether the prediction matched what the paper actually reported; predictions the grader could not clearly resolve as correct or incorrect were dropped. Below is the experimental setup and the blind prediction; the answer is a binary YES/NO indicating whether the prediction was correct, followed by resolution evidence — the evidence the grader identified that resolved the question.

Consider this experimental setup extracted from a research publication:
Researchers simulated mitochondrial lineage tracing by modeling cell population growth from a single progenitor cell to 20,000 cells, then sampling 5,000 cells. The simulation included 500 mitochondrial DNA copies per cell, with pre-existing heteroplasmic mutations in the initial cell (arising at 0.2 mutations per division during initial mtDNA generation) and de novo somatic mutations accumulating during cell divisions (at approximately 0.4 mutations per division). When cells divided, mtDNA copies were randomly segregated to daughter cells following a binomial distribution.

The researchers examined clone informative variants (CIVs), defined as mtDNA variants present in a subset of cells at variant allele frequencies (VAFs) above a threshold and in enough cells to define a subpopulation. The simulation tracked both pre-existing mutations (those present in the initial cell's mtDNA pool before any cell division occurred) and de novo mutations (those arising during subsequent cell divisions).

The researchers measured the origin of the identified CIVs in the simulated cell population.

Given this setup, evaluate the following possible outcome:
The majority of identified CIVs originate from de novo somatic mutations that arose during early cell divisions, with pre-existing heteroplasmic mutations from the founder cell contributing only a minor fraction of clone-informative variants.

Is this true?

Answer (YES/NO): NO